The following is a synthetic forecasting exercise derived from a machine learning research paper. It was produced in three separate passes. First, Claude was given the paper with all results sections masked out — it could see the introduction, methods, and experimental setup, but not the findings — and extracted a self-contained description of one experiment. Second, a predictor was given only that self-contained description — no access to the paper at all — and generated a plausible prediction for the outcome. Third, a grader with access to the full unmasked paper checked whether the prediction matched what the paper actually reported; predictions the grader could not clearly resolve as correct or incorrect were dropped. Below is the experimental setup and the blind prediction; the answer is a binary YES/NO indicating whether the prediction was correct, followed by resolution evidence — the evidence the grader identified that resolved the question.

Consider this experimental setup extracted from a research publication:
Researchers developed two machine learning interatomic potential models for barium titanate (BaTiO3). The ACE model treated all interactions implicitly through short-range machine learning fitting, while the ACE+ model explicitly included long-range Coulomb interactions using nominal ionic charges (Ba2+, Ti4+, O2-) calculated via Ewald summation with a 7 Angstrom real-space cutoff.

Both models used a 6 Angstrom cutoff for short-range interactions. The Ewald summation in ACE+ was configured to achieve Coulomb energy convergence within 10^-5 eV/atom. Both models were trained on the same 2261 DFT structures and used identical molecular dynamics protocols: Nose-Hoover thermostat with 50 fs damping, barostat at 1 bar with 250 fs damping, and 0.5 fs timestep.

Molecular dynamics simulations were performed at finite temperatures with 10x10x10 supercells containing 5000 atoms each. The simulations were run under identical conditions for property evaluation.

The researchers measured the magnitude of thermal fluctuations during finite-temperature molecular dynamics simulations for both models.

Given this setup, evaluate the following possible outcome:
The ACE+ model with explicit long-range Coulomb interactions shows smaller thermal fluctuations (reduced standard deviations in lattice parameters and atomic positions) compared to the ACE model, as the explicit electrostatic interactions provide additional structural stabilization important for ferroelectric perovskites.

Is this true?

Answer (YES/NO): NO